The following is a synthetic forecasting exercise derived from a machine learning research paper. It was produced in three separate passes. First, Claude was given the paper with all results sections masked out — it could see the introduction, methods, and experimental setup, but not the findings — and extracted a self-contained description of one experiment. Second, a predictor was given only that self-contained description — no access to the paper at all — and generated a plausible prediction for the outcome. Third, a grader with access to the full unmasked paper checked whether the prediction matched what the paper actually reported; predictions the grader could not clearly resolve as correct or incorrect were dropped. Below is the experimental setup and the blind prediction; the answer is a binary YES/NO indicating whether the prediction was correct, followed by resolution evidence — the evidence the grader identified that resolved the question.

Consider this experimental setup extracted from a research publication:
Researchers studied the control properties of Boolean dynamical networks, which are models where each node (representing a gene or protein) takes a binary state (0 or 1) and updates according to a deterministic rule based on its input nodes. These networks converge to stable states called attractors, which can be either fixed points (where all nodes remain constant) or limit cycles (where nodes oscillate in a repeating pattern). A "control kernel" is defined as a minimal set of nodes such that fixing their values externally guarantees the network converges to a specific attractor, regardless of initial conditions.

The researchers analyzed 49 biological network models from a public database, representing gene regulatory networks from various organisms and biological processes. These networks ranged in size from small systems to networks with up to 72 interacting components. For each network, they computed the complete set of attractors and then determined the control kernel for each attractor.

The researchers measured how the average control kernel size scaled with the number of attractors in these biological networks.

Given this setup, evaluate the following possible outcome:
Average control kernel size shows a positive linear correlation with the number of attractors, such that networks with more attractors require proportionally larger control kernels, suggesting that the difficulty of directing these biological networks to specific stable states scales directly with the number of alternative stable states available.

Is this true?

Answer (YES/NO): NO